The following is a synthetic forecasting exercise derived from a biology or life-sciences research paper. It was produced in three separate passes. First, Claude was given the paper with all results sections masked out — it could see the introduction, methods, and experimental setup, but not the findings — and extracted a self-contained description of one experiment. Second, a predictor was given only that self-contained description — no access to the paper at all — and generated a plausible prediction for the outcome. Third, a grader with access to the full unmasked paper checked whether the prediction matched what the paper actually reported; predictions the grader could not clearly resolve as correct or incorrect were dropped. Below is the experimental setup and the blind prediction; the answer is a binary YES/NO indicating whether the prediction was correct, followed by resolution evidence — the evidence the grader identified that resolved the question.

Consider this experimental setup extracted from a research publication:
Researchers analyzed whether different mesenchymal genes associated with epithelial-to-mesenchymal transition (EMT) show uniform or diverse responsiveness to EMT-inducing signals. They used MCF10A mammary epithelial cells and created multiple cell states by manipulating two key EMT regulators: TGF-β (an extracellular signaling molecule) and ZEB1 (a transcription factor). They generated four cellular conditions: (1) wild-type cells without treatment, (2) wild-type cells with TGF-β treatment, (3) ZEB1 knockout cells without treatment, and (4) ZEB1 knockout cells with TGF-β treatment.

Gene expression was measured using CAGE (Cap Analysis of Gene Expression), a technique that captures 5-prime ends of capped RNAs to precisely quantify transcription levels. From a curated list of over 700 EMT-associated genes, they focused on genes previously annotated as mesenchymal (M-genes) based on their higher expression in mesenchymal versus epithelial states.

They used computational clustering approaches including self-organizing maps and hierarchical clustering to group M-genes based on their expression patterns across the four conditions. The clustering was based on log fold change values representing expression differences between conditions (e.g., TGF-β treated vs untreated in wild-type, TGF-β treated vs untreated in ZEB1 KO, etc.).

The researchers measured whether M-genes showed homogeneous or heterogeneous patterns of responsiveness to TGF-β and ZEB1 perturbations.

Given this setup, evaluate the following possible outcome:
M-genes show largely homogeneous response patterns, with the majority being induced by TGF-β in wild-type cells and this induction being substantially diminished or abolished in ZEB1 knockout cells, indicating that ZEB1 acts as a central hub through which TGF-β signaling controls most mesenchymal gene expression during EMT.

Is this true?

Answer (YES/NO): NO